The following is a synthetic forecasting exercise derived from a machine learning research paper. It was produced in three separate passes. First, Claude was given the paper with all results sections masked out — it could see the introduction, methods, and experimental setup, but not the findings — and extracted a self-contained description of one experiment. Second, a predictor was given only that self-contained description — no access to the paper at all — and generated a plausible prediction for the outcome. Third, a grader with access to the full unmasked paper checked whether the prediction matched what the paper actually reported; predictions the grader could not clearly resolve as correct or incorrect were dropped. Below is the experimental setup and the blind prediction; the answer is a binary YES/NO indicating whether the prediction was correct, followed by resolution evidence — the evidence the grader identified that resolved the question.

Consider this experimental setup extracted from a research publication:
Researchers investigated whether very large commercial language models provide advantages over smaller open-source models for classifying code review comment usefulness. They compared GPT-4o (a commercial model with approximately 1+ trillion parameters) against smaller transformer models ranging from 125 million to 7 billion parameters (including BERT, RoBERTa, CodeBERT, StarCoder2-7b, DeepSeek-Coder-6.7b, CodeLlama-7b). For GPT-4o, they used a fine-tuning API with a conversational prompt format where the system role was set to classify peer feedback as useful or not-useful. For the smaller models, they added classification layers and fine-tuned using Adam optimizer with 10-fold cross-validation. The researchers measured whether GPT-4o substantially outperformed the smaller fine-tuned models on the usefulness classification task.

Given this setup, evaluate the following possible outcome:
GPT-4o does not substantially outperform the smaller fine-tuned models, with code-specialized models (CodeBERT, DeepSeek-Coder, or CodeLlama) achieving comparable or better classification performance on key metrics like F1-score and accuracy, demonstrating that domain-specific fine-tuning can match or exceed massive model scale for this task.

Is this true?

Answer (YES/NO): NO